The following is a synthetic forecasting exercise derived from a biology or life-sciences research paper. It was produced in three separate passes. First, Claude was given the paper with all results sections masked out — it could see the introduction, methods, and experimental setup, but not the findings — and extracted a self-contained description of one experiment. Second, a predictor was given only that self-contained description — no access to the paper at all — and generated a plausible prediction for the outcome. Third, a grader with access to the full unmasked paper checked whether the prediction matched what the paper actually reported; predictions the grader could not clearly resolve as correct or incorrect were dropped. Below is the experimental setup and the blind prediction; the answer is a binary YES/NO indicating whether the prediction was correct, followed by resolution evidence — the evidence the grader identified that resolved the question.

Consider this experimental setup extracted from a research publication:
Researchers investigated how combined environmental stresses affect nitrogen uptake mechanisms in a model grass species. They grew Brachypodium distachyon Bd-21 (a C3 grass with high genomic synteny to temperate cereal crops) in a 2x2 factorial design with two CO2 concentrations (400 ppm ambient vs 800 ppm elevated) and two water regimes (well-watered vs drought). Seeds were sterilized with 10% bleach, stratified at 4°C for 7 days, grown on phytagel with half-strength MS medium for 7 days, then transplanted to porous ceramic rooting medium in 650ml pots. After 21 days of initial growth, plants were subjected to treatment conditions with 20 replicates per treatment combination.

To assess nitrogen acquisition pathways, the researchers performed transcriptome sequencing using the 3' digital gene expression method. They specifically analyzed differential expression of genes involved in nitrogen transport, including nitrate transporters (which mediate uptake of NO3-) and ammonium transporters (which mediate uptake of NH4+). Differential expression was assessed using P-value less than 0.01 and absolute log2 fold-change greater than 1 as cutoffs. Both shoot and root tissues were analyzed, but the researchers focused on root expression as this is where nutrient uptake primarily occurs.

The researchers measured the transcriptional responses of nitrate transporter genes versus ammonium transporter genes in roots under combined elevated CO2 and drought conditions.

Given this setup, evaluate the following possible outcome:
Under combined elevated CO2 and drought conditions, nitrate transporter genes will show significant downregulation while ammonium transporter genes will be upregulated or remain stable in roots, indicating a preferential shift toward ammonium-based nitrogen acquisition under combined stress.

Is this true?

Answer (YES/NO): NO